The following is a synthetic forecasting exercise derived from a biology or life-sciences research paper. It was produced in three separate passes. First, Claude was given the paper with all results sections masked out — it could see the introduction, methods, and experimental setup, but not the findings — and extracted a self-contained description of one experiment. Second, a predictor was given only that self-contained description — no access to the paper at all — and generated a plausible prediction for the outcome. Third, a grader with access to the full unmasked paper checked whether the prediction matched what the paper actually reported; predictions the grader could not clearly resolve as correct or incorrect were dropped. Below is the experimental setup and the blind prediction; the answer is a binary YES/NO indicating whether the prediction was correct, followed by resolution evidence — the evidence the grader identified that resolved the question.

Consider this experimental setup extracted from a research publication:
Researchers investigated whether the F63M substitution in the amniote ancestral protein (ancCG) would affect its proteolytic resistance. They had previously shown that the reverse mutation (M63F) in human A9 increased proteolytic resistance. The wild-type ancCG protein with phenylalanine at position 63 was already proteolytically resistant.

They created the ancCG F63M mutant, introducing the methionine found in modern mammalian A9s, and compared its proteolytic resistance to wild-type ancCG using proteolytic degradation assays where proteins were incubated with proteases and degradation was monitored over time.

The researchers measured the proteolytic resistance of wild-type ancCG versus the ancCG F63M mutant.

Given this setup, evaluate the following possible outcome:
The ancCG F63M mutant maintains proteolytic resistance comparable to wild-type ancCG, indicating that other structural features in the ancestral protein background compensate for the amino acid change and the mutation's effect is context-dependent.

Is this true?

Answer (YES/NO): YES